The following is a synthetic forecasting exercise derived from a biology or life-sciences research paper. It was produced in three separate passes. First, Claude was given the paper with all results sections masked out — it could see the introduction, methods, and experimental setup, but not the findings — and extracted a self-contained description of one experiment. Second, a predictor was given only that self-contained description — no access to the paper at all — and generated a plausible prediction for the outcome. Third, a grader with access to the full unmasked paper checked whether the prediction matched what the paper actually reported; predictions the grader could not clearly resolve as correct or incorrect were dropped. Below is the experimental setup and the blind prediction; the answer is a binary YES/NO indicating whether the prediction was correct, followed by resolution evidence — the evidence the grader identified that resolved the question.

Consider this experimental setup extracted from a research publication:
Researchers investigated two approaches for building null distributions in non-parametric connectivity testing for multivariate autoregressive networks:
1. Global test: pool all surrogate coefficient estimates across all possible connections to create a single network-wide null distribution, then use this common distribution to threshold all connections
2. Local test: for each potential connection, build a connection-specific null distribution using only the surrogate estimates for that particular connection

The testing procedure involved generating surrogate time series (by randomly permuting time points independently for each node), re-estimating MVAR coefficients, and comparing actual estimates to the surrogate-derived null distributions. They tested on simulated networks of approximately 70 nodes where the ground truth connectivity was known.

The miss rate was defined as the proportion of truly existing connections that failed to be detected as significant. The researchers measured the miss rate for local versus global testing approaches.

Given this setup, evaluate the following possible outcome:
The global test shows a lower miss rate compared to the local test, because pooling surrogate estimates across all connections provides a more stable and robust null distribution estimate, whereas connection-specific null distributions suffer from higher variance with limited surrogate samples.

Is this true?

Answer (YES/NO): NO